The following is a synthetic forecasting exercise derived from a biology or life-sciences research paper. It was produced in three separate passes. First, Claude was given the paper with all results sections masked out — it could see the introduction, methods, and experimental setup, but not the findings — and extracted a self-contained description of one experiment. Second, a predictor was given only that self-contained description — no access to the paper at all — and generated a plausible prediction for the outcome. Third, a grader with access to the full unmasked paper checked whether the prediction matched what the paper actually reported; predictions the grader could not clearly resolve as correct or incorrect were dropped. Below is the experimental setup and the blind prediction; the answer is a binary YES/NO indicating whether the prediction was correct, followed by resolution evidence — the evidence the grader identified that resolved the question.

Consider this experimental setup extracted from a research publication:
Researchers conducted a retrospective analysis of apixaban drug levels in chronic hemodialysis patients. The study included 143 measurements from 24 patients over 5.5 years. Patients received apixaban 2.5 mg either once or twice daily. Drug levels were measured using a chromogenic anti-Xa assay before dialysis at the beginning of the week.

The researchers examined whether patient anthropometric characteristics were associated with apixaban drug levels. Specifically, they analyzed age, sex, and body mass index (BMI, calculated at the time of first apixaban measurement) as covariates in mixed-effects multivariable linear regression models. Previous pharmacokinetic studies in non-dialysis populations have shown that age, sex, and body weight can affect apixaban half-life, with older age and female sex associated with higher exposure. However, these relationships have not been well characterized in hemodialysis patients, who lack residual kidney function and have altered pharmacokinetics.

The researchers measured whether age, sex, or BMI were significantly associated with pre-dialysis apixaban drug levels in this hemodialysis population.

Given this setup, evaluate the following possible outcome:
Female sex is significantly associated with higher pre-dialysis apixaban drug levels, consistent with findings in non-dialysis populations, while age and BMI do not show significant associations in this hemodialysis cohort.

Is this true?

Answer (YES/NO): NO